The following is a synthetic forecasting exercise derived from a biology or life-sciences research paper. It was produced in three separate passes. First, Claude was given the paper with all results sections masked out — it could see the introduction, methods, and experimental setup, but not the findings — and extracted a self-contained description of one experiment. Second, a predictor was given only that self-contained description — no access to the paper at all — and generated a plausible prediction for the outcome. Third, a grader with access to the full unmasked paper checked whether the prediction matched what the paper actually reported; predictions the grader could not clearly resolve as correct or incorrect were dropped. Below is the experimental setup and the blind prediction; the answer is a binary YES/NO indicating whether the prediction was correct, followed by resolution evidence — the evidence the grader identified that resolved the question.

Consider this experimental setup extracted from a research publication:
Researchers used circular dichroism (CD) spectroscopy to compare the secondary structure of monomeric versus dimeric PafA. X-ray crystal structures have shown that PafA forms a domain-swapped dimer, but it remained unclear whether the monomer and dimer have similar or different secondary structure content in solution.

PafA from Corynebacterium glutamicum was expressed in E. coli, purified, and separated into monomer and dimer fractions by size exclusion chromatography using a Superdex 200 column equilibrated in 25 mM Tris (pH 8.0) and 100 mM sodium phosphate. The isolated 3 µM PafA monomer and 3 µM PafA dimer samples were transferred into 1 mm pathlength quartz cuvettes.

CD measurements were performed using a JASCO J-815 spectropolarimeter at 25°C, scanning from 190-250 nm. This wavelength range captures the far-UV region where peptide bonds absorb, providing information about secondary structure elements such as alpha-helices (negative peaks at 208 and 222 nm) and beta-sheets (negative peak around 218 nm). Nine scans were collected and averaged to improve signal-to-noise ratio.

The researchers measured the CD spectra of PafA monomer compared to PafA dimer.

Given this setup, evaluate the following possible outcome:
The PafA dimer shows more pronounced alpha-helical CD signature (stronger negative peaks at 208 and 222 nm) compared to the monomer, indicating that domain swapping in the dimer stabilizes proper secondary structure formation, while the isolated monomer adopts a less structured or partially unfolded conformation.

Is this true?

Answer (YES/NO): NO